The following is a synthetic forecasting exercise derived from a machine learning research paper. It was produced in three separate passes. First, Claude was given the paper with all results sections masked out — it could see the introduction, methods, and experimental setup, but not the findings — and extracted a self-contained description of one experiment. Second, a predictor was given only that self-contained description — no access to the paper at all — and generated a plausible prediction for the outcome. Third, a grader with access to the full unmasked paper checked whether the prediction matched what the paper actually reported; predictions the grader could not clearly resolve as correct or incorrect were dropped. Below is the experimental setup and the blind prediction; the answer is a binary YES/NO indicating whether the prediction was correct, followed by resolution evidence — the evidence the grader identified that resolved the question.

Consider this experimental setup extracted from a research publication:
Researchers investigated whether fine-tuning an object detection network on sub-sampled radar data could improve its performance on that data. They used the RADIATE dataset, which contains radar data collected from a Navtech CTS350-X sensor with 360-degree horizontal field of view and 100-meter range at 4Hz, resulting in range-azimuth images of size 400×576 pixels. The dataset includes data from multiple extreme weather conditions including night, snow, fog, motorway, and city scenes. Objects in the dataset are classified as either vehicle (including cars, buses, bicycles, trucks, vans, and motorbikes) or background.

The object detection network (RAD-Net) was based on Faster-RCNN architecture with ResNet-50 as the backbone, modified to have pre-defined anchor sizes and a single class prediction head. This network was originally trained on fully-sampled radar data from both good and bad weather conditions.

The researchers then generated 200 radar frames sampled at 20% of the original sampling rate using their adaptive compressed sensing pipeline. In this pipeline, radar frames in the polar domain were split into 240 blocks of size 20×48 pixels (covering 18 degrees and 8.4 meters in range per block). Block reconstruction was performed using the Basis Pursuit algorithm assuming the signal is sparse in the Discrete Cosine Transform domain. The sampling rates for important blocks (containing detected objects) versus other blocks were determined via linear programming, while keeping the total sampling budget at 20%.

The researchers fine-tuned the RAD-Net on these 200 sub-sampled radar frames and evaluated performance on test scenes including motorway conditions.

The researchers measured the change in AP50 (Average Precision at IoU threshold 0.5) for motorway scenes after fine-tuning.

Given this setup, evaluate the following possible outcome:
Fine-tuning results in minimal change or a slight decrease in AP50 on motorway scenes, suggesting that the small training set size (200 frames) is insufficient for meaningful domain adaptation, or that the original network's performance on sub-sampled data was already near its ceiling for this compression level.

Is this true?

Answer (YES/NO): NO